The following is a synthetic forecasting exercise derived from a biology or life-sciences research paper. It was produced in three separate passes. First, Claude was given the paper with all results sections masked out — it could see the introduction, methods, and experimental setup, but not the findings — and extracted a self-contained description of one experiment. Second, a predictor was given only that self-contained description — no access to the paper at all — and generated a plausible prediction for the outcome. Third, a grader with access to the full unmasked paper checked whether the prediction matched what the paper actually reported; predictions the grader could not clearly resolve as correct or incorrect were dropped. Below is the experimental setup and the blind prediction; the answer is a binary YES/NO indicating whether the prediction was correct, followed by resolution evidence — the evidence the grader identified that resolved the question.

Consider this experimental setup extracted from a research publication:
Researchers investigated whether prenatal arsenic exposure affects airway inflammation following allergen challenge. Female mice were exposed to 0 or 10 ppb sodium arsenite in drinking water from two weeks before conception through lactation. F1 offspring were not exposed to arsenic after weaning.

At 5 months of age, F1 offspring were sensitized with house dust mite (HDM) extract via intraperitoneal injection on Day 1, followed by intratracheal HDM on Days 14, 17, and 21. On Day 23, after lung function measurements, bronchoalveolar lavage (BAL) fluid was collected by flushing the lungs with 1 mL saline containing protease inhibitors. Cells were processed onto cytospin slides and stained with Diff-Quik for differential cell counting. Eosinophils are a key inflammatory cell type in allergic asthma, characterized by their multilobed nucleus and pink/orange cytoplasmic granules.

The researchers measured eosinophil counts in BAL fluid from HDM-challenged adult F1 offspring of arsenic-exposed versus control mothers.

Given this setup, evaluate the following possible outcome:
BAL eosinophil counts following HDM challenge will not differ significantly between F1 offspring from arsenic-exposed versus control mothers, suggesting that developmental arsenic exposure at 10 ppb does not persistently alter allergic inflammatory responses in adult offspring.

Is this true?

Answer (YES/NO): NO